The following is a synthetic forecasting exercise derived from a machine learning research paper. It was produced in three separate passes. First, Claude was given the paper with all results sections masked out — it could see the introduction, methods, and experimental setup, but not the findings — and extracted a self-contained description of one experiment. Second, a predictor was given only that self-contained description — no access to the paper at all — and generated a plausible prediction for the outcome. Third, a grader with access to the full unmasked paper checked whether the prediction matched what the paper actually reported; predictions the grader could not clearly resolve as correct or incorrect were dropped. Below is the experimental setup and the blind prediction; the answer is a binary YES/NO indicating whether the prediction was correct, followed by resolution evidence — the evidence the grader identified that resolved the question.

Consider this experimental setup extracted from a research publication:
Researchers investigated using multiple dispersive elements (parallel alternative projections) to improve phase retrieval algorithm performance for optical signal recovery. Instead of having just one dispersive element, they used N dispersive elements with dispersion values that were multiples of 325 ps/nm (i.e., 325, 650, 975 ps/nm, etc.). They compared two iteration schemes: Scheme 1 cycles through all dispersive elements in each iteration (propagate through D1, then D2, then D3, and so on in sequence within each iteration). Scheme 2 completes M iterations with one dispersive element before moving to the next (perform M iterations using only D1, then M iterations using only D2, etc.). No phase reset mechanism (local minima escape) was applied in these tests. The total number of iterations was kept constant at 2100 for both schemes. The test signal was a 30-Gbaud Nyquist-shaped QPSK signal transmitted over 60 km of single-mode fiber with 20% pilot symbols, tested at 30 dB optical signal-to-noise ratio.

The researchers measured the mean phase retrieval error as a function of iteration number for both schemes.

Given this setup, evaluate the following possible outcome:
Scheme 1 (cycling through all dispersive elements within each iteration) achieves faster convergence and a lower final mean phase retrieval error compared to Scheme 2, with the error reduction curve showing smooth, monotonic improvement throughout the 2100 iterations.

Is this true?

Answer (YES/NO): NO